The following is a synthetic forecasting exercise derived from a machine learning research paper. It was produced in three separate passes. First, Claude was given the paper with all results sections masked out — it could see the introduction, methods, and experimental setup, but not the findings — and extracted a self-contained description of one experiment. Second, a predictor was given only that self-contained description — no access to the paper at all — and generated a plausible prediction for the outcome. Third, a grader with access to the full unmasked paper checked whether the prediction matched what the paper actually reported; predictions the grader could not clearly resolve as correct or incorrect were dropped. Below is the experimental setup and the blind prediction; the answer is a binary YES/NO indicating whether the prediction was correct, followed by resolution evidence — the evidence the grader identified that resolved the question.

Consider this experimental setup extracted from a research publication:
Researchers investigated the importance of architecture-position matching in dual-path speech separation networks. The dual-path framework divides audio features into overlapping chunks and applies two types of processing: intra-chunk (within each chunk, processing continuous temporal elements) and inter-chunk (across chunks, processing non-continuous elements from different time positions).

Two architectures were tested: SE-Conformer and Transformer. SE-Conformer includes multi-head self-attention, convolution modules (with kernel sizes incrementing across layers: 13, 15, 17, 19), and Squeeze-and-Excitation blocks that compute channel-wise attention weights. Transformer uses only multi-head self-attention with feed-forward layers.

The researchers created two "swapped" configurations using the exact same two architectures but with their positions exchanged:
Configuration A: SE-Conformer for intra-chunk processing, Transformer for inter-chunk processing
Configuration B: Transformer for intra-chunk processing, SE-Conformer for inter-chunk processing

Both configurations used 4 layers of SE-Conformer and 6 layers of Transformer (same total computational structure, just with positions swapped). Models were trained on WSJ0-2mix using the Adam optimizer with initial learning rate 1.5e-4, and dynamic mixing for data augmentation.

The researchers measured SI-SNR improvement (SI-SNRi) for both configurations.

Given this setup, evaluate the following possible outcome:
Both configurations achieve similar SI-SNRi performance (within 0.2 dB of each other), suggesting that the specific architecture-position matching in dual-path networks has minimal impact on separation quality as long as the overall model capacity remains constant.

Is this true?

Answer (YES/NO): NO